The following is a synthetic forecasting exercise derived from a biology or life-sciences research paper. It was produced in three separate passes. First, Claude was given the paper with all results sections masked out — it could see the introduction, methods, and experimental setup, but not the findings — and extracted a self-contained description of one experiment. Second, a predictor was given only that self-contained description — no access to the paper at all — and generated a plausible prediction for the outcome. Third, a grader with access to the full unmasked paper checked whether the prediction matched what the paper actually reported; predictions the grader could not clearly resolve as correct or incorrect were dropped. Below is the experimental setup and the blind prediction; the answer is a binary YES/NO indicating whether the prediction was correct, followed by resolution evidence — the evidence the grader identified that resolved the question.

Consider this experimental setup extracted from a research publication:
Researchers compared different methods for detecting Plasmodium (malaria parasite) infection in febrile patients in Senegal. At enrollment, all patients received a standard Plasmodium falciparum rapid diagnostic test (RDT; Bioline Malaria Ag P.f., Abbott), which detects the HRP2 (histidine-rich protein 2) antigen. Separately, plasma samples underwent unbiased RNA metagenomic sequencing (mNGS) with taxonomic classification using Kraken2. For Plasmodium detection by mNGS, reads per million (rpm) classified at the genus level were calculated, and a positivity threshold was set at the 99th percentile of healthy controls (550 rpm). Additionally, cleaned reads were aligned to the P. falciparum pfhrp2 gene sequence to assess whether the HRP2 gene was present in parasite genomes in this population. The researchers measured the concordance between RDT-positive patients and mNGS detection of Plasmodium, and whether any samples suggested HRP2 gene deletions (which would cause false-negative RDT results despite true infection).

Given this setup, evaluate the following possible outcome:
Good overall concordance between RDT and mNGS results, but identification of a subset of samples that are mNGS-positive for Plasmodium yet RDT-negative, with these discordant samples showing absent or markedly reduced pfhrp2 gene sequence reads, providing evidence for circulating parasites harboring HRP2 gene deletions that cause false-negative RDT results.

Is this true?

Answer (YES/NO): NO